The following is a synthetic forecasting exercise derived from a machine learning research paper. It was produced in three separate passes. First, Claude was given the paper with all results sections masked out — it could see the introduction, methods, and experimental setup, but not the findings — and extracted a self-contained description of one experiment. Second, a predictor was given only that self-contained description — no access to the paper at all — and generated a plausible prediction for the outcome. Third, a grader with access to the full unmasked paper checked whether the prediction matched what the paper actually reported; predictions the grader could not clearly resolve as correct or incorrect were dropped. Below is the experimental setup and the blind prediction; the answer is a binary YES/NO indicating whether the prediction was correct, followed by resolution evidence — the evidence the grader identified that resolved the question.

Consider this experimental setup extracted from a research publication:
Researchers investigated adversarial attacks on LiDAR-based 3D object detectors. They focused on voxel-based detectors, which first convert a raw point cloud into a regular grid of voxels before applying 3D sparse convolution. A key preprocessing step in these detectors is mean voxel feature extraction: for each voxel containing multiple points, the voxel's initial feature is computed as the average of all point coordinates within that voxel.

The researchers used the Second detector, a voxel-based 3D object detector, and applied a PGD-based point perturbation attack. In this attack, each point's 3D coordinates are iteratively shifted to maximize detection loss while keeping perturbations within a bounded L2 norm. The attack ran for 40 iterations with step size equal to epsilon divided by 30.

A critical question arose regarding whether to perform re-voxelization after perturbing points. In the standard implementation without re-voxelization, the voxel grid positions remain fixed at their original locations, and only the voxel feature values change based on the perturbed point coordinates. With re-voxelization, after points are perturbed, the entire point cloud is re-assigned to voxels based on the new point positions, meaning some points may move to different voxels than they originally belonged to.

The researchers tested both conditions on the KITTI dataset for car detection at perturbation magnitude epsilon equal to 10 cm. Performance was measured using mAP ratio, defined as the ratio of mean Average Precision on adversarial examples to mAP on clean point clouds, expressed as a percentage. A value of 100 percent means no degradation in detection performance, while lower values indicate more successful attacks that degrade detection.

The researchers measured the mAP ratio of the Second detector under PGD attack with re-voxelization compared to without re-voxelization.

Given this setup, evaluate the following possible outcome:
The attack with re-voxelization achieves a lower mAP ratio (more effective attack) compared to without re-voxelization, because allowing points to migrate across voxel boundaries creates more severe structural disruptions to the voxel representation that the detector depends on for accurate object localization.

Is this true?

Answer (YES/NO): YES